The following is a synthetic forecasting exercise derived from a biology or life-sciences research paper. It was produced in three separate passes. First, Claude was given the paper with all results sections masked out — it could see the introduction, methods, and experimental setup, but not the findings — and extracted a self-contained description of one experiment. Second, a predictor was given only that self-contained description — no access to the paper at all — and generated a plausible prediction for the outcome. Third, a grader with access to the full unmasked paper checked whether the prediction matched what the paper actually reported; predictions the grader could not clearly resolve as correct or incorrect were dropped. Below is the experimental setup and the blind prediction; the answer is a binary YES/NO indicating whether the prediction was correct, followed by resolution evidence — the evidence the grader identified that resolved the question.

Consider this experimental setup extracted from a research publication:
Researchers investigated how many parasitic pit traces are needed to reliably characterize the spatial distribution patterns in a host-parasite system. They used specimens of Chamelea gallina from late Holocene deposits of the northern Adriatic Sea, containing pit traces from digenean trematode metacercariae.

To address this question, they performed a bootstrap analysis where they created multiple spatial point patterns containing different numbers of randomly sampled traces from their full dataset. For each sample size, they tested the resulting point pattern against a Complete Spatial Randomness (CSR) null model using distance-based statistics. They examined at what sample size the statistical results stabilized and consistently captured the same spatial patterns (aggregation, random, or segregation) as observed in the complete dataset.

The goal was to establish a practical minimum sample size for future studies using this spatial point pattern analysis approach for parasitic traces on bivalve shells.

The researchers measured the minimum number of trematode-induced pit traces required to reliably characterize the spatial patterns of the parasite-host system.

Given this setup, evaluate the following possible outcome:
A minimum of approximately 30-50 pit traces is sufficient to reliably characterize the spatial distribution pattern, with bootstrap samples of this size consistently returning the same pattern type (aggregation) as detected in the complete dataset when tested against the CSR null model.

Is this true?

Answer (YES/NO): NO